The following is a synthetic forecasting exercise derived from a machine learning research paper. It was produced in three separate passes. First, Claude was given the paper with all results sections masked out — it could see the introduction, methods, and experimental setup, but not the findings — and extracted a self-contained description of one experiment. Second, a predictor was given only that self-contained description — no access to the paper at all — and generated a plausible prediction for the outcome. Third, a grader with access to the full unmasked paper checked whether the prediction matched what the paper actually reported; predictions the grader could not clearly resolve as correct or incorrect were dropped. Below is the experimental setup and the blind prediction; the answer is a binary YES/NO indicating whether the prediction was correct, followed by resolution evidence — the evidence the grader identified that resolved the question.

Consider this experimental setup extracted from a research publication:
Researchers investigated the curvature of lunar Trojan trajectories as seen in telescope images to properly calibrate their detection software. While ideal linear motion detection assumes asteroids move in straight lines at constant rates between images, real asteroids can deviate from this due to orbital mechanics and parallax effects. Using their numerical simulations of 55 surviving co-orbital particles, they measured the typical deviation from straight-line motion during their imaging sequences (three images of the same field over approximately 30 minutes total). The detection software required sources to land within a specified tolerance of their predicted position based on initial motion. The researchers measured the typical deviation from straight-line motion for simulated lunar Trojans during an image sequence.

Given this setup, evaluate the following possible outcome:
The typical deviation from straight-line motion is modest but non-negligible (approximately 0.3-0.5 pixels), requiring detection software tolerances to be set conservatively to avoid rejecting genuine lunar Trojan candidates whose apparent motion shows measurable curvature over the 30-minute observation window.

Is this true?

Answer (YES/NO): NO